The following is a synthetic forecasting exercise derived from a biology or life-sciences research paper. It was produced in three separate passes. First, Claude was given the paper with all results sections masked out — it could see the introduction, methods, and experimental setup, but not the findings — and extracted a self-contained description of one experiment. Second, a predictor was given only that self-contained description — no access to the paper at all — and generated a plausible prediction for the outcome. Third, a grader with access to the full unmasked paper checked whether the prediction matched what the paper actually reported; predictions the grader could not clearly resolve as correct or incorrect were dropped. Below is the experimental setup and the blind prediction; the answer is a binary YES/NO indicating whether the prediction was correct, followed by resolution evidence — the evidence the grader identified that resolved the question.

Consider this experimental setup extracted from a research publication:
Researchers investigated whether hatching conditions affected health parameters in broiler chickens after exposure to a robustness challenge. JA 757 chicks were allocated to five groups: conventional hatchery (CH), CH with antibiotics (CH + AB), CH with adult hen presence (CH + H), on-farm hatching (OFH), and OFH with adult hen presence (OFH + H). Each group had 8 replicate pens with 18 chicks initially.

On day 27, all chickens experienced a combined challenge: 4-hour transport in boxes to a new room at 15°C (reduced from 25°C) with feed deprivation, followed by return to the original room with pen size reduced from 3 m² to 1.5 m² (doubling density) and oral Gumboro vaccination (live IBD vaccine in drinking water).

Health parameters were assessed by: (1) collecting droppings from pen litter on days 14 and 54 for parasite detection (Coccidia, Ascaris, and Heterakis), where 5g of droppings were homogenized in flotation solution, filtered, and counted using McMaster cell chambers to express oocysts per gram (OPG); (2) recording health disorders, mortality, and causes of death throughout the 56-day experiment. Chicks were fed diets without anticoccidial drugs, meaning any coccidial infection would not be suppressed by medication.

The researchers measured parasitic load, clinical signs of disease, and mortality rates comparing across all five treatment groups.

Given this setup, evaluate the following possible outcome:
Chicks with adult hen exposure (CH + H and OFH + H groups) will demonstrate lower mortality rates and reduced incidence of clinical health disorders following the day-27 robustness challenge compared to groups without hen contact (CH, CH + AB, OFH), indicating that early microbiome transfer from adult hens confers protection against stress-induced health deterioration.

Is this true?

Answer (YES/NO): NO